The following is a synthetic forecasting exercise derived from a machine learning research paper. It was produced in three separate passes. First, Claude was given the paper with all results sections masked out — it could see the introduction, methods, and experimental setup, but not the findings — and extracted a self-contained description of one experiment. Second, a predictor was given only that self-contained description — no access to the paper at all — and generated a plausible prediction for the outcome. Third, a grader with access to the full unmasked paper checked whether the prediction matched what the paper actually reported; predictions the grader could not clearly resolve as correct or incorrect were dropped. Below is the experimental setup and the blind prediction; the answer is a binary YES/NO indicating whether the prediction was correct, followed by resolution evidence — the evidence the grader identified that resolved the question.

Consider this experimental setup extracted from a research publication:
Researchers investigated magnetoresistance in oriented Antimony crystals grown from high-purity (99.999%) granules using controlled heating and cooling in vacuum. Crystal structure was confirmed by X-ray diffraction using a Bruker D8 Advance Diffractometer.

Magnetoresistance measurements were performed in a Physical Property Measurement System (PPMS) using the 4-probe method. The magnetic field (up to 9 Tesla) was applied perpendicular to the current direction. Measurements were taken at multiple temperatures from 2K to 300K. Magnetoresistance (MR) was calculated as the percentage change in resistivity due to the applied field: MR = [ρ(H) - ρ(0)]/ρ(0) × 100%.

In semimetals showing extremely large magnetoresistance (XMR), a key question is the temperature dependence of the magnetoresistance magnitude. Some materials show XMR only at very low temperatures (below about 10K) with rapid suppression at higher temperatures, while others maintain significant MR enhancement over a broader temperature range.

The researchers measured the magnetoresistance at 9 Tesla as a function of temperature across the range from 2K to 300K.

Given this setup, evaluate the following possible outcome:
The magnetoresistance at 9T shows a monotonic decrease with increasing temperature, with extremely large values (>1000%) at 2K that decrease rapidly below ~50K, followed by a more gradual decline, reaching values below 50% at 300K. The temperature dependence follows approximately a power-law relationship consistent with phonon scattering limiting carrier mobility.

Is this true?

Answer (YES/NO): NO